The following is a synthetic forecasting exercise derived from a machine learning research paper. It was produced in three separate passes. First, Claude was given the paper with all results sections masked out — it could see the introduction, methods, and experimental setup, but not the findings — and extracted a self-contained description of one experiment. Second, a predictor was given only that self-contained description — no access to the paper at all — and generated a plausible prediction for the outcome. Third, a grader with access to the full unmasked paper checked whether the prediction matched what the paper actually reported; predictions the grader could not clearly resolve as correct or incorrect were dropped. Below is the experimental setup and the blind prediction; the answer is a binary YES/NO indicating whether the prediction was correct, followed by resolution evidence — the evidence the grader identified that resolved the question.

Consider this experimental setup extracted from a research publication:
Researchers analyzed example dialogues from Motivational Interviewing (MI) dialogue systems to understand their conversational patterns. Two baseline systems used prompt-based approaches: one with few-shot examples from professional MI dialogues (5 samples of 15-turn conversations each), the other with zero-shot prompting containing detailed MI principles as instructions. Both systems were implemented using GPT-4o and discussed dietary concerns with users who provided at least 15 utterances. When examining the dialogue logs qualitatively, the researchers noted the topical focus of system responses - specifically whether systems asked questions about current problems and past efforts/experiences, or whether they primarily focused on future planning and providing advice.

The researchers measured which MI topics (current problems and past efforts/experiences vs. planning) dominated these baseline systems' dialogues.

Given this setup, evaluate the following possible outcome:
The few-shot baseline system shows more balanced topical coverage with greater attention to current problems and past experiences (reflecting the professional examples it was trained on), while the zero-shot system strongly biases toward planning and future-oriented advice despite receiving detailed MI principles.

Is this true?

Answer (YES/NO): NO